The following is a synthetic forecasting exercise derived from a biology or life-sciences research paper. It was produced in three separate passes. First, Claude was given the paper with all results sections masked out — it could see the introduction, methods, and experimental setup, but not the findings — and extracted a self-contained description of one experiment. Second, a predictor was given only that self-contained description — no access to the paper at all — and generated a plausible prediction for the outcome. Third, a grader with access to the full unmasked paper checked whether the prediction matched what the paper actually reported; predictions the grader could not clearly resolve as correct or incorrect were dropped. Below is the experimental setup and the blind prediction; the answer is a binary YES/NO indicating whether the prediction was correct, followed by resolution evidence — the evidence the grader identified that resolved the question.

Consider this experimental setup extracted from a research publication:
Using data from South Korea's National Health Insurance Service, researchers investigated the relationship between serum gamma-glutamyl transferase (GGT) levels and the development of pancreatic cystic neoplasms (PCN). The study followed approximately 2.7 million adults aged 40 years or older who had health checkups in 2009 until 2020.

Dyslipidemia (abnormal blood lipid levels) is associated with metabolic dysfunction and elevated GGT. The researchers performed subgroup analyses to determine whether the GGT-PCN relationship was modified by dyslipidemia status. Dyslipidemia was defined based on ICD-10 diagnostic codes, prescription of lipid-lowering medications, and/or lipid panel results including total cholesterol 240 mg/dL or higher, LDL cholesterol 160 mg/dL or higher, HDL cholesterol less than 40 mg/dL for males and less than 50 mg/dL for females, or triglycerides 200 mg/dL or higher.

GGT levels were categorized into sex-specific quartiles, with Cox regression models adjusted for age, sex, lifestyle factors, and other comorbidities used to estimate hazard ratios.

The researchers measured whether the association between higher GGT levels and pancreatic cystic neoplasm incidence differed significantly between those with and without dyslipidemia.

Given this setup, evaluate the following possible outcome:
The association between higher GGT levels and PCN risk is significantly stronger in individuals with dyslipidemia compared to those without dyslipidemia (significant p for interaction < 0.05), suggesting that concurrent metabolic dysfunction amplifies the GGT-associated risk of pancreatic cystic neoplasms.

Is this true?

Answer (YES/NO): NO